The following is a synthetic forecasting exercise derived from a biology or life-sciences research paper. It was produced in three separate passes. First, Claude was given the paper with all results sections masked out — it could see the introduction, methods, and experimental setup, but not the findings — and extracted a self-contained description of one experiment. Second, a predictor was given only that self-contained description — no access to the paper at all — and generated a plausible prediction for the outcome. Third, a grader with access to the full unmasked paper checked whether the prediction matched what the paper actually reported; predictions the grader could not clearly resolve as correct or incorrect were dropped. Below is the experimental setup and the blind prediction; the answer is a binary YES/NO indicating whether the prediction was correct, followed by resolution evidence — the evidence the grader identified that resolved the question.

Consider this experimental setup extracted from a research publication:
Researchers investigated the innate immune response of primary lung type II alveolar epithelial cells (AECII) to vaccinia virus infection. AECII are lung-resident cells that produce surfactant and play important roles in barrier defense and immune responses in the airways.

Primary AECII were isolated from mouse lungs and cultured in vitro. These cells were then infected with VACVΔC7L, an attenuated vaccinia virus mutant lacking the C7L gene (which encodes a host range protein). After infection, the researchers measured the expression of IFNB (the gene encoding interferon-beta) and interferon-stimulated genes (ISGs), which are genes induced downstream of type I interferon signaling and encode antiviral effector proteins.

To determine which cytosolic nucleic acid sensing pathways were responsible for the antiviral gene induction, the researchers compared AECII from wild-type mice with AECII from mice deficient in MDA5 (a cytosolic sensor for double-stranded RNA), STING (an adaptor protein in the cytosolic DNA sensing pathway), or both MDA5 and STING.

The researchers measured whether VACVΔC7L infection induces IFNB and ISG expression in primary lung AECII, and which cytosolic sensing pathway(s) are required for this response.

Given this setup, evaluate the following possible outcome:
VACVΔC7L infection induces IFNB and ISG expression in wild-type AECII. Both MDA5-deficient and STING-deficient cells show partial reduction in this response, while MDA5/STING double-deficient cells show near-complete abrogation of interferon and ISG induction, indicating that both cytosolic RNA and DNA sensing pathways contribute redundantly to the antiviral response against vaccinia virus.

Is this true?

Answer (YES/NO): NO